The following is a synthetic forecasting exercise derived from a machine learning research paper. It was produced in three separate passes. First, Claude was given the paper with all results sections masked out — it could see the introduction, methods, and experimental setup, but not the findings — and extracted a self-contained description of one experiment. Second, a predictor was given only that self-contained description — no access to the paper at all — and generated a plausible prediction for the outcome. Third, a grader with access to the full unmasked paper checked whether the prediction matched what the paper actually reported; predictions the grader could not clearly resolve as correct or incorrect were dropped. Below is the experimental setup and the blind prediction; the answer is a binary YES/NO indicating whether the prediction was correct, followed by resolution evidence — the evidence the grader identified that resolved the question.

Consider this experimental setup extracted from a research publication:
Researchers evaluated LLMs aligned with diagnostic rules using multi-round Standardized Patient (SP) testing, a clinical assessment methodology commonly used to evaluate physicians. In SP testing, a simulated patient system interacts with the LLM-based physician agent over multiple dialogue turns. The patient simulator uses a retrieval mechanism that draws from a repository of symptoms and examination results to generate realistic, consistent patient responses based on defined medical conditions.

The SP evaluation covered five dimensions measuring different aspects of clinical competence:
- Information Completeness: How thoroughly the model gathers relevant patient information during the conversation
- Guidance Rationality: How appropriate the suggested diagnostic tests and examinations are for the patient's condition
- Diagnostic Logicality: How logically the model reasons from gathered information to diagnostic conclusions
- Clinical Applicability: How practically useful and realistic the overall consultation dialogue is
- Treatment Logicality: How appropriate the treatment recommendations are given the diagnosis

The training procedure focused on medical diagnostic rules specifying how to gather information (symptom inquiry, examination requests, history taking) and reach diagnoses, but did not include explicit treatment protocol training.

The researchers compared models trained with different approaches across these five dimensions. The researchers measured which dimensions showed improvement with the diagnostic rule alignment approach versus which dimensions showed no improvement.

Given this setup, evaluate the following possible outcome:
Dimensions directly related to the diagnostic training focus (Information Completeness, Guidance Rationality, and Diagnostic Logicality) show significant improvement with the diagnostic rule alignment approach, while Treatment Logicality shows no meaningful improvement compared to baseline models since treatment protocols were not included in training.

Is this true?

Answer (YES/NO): YES